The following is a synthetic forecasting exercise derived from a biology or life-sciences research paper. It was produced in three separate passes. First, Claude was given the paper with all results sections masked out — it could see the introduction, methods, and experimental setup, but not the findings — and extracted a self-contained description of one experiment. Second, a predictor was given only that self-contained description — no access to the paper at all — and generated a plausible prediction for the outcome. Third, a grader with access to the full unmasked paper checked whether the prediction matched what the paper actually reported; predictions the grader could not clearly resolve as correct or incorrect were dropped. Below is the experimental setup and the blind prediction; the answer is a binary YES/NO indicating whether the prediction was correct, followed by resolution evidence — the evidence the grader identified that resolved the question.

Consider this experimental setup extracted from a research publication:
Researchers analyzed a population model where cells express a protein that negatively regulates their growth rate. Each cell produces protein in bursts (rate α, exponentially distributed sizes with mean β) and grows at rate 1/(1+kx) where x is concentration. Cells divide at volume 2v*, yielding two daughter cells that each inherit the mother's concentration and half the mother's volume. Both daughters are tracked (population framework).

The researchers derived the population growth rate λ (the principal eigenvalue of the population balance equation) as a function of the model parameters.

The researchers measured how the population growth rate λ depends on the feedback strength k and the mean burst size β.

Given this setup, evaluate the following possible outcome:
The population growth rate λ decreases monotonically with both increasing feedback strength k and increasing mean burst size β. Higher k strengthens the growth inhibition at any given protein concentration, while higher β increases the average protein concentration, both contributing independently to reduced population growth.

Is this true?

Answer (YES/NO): NO